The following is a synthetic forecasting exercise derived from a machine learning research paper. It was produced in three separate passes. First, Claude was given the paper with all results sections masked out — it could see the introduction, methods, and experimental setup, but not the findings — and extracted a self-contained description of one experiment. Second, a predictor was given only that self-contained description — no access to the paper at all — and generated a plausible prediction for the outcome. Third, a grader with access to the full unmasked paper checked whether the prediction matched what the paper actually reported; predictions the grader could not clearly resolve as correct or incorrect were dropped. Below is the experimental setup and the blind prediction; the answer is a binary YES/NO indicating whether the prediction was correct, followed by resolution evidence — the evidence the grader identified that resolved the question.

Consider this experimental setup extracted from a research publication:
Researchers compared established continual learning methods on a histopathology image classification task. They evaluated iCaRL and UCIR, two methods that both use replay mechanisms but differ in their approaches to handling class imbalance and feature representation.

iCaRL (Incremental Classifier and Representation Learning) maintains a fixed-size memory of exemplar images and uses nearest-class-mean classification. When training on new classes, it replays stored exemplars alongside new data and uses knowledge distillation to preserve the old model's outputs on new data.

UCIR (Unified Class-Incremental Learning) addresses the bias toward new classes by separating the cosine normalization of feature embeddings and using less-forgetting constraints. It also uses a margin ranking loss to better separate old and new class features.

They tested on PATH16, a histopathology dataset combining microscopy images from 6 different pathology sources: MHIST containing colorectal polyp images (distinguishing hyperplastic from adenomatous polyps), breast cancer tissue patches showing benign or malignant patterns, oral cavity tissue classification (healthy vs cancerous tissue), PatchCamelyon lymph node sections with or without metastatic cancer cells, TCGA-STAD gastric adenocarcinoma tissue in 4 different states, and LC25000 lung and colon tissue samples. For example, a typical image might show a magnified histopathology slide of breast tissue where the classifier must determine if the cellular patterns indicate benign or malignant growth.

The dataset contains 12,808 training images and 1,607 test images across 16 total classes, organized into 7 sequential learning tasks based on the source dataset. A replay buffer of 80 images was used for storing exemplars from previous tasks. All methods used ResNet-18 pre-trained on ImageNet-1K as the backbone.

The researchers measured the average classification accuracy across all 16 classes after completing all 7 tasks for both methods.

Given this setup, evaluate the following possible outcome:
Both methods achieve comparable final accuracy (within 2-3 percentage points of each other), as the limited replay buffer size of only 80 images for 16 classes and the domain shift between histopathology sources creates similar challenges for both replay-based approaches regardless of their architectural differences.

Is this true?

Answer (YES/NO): NO